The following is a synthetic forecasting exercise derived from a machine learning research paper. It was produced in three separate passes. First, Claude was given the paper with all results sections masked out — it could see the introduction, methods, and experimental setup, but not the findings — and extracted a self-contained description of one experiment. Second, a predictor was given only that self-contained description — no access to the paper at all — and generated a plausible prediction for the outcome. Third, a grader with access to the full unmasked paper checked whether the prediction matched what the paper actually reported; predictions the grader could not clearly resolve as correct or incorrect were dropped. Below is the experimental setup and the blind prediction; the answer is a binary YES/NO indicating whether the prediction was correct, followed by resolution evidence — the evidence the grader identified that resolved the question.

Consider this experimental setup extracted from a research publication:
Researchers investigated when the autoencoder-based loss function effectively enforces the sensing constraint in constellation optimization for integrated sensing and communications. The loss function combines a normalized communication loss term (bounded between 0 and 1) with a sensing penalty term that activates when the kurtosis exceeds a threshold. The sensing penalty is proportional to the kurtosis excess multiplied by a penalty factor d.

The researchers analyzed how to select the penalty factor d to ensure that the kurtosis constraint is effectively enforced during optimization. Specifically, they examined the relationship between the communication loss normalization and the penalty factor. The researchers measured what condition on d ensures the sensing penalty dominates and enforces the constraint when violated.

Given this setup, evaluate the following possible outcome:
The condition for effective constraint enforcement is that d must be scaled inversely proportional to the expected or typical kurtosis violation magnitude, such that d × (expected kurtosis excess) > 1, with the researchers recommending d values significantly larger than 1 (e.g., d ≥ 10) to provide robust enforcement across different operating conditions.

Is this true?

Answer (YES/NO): NO